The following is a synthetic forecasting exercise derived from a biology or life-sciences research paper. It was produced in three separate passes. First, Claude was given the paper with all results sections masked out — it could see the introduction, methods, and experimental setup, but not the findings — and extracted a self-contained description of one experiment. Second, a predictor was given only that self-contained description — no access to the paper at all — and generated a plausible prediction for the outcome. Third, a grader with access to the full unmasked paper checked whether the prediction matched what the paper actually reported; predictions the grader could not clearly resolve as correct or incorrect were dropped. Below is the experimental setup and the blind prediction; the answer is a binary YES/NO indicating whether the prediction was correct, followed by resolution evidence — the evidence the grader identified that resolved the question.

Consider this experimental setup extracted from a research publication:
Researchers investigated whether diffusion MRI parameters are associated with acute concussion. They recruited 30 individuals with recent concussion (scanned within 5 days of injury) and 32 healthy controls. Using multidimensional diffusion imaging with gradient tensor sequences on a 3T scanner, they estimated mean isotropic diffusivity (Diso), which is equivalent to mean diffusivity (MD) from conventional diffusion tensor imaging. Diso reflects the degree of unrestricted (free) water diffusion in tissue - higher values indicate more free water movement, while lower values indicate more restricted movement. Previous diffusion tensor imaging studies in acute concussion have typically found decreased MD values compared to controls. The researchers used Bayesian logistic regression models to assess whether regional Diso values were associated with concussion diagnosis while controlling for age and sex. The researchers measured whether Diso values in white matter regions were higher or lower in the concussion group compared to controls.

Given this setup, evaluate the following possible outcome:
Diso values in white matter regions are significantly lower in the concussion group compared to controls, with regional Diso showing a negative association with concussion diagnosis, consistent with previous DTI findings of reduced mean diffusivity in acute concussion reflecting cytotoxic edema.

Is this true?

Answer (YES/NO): NO